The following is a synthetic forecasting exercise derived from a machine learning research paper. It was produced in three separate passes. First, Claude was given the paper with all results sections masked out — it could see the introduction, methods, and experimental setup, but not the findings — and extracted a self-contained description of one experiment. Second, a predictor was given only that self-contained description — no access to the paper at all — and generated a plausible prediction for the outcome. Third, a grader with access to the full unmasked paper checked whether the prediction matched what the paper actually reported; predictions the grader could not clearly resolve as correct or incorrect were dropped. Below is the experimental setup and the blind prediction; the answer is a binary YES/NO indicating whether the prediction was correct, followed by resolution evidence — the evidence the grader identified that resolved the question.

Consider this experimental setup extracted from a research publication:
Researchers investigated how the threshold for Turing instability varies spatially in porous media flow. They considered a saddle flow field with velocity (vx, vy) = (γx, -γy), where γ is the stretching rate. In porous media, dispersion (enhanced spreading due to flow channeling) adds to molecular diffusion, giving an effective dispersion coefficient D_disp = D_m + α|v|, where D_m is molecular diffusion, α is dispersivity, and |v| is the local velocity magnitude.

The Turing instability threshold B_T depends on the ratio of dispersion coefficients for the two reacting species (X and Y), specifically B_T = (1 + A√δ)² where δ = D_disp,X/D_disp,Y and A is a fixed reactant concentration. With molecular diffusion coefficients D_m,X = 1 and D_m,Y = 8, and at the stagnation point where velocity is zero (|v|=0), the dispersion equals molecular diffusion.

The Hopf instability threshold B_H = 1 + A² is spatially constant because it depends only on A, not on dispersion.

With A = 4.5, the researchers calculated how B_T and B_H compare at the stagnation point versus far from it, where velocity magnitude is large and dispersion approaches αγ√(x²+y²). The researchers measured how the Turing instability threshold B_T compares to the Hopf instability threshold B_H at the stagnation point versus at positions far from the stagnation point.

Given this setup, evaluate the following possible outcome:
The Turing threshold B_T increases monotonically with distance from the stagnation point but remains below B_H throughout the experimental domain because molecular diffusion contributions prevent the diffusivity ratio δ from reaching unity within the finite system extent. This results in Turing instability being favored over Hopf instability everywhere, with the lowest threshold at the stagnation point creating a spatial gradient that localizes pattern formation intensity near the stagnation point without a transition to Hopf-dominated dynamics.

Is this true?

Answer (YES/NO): NO